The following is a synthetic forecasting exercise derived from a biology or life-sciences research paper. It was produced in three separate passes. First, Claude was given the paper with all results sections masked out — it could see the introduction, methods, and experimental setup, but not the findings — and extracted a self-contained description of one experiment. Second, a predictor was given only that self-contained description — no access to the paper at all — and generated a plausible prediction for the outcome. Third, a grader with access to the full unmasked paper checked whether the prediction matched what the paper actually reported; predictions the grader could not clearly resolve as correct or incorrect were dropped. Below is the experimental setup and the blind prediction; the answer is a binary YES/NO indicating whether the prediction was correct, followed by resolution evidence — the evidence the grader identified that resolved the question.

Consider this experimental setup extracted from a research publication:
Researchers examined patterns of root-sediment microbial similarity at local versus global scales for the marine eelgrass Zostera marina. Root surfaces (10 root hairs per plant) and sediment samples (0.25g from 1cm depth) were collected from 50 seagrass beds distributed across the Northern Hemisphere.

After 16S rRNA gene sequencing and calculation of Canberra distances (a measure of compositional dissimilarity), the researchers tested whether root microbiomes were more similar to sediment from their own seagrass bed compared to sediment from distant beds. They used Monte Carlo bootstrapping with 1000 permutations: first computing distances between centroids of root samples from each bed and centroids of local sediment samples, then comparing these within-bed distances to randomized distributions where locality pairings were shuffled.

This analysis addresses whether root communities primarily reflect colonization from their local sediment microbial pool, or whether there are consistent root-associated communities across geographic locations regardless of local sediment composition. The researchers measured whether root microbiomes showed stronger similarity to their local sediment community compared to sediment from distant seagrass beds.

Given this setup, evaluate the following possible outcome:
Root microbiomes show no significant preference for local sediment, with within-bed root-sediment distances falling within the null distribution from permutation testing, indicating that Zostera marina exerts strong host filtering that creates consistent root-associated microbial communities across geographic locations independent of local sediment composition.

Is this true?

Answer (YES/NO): YES